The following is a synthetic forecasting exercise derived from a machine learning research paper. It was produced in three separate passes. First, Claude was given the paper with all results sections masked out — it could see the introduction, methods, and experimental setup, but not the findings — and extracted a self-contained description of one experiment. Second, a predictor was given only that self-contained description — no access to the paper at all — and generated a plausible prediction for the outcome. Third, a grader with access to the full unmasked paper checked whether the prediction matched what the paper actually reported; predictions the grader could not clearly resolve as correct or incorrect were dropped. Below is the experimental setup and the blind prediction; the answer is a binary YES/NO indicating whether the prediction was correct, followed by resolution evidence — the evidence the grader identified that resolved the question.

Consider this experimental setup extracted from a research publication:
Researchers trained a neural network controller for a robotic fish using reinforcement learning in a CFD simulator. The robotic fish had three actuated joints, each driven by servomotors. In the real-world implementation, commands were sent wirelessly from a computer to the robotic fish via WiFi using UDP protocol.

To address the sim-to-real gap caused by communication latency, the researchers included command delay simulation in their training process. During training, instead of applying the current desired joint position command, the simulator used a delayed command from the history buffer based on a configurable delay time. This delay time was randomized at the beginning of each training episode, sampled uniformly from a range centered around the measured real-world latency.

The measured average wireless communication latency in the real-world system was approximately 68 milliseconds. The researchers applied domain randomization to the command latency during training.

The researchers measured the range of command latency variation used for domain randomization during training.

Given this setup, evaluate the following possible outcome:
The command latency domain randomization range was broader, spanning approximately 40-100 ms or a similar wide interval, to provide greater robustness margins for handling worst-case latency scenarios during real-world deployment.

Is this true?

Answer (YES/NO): NO